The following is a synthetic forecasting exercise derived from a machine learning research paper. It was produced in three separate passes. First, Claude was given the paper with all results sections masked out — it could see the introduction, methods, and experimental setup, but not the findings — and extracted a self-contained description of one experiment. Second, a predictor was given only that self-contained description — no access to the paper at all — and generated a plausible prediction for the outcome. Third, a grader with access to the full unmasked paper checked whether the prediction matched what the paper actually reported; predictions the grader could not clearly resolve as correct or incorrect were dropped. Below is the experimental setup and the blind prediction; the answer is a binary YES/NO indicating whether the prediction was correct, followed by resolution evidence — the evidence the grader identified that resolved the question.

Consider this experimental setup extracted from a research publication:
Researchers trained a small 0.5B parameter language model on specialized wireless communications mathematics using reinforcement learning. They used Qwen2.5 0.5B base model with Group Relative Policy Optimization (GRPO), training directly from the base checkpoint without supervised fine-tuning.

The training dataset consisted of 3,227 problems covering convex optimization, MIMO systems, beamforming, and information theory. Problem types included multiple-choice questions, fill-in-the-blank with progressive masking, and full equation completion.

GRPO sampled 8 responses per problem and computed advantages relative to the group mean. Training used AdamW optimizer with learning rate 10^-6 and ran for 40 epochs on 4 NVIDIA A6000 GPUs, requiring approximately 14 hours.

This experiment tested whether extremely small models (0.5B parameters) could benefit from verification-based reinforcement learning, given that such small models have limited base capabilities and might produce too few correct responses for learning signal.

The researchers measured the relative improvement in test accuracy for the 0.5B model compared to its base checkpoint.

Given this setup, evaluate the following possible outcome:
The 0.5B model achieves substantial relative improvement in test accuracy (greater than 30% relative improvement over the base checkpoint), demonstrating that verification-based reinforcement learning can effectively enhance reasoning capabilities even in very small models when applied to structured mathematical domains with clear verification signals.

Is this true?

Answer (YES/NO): NO